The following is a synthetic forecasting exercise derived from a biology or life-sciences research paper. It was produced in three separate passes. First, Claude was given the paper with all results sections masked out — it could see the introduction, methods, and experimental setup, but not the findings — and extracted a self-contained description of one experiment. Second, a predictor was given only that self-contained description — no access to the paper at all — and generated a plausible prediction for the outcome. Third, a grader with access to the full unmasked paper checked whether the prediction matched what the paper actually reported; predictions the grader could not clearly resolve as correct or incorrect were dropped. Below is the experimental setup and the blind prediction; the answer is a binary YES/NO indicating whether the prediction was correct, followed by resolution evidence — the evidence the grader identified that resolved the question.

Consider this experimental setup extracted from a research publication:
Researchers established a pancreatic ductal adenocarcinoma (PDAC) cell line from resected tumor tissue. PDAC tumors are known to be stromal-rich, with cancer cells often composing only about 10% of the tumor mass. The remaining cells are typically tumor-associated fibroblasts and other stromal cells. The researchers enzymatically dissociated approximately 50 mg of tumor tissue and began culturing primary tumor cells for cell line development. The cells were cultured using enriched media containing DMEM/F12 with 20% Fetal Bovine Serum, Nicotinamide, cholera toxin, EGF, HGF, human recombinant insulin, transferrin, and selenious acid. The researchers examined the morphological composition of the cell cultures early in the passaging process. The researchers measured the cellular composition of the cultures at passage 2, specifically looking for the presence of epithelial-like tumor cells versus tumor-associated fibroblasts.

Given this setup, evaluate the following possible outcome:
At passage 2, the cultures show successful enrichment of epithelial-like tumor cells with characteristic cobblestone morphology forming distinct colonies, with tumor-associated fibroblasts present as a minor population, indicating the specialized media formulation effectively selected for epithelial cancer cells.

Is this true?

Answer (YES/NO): NO